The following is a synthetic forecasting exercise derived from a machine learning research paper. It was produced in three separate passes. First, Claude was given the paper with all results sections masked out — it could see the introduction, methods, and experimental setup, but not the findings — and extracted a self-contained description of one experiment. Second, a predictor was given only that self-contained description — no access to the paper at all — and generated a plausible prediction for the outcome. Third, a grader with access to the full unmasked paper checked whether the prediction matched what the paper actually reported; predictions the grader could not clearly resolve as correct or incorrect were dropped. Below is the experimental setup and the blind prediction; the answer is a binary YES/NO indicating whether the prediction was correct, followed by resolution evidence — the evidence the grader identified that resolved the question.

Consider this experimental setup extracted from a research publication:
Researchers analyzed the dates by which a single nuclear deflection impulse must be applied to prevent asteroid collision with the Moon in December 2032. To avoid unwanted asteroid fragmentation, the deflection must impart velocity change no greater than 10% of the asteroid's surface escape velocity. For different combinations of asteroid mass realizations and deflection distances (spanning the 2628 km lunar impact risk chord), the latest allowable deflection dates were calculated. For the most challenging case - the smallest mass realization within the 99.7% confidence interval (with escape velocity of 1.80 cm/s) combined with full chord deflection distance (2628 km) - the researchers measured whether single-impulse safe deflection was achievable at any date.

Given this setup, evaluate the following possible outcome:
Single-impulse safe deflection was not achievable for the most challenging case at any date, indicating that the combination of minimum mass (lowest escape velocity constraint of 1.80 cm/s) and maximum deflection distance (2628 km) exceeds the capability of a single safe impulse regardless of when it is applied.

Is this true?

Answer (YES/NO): YES